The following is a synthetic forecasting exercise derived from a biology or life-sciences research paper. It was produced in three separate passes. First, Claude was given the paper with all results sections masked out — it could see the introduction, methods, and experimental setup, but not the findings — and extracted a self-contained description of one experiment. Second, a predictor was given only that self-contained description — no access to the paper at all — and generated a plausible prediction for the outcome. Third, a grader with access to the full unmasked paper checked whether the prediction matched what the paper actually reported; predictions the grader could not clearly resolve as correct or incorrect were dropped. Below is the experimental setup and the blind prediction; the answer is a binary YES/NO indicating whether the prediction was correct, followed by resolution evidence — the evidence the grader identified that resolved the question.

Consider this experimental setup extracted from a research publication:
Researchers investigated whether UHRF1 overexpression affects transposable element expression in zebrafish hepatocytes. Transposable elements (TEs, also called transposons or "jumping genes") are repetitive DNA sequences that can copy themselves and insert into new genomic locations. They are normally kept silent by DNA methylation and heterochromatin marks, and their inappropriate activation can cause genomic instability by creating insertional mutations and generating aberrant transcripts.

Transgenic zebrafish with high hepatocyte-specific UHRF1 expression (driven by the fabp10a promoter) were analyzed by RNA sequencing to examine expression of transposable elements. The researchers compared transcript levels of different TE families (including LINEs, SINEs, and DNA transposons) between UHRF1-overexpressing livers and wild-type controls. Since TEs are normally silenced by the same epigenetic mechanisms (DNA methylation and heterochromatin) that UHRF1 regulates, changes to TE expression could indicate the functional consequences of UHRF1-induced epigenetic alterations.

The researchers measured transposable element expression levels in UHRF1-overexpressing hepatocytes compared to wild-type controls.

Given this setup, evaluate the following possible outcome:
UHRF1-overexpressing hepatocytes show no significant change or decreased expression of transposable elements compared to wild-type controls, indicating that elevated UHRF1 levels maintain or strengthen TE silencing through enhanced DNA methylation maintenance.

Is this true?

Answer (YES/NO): NO